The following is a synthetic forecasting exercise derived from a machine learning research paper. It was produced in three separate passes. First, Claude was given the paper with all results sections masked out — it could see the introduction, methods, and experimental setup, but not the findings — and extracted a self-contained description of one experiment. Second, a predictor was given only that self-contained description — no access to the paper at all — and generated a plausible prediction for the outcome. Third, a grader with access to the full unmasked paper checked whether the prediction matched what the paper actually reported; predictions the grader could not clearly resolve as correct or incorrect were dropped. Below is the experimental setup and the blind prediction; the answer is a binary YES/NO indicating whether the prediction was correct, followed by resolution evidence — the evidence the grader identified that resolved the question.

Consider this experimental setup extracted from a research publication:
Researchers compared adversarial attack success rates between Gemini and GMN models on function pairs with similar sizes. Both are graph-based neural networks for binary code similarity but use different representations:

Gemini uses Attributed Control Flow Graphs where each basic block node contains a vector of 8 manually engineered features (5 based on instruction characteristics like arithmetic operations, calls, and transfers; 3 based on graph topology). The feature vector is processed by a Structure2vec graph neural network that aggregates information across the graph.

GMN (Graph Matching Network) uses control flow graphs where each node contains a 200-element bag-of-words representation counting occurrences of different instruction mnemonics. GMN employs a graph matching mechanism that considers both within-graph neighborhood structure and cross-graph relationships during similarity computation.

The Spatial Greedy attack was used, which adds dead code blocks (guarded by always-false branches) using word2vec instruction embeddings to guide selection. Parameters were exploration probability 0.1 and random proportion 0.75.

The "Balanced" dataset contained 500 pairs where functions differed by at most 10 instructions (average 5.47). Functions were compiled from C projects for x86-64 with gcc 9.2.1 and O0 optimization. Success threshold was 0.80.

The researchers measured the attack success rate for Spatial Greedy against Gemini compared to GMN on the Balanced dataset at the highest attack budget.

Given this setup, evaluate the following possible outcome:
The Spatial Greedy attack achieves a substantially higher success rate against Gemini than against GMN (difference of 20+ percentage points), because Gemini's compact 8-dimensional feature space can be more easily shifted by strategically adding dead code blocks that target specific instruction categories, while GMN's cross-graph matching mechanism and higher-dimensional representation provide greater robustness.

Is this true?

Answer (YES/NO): NO